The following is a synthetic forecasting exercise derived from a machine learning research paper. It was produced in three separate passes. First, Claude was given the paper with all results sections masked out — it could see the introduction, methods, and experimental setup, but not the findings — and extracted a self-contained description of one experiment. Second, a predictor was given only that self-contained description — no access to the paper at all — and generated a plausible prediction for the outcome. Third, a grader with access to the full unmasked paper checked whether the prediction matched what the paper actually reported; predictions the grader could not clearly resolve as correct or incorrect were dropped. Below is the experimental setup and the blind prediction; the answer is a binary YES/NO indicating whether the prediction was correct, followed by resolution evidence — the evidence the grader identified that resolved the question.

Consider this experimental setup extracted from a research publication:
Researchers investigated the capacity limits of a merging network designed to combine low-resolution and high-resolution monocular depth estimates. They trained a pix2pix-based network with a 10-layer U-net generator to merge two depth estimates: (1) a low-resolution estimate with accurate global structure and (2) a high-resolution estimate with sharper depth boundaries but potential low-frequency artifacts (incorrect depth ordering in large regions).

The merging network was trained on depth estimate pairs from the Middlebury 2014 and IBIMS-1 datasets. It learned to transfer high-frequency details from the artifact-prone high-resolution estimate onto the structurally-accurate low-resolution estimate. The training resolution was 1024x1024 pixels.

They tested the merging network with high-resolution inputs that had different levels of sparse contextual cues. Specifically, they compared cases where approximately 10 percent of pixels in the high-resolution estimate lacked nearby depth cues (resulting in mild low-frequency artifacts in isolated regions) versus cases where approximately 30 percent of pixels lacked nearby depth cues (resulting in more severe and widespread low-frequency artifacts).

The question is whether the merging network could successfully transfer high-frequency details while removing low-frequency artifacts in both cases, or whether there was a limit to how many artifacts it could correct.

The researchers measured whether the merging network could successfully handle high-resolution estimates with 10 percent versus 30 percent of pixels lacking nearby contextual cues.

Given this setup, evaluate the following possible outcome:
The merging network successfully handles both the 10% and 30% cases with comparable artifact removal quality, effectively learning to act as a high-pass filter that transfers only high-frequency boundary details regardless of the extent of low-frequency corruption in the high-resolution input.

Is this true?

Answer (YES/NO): NO